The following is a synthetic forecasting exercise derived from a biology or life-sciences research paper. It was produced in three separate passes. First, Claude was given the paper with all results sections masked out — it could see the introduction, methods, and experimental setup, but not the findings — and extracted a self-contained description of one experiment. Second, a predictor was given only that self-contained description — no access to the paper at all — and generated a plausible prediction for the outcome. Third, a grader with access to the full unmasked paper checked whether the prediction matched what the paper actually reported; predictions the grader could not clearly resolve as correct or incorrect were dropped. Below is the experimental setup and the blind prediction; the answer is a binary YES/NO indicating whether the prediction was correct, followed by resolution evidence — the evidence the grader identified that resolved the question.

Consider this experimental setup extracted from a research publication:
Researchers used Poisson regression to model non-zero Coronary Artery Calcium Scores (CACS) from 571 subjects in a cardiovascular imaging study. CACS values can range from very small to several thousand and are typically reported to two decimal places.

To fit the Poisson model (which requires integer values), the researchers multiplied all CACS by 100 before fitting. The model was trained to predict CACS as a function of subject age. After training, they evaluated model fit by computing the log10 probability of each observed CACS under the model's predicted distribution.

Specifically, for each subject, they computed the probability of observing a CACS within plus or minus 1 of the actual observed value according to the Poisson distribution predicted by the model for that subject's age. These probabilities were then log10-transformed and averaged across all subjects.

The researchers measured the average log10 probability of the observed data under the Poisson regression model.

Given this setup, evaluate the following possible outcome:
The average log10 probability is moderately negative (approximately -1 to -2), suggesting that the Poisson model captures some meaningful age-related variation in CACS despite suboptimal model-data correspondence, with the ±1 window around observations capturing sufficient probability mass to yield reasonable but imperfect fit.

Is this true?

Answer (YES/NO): NO